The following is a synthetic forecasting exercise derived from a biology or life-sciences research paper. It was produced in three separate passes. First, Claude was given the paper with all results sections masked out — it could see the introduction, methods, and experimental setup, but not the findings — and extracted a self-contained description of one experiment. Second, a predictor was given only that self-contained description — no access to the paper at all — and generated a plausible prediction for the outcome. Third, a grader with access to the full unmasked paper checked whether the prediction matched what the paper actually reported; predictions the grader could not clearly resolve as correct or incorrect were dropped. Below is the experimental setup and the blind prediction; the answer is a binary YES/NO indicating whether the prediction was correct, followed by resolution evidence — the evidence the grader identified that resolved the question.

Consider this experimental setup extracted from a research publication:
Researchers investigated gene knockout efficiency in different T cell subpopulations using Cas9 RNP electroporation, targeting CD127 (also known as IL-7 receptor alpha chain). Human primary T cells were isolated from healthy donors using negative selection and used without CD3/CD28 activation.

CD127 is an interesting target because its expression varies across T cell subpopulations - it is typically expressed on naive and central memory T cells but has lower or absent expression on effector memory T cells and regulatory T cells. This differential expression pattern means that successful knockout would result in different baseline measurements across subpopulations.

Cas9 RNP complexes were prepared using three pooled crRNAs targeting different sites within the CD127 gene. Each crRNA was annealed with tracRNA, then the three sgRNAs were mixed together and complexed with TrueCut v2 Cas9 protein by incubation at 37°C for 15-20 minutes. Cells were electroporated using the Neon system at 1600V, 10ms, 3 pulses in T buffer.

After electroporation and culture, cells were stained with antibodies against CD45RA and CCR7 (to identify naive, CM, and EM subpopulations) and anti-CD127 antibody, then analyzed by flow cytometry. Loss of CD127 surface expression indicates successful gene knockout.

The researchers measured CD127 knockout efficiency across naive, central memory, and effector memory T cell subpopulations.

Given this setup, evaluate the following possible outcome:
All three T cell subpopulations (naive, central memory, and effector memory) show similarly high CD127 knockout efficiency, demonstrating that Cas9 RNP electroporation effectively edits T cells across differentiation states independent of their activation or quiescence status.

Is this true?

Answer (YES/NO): NO